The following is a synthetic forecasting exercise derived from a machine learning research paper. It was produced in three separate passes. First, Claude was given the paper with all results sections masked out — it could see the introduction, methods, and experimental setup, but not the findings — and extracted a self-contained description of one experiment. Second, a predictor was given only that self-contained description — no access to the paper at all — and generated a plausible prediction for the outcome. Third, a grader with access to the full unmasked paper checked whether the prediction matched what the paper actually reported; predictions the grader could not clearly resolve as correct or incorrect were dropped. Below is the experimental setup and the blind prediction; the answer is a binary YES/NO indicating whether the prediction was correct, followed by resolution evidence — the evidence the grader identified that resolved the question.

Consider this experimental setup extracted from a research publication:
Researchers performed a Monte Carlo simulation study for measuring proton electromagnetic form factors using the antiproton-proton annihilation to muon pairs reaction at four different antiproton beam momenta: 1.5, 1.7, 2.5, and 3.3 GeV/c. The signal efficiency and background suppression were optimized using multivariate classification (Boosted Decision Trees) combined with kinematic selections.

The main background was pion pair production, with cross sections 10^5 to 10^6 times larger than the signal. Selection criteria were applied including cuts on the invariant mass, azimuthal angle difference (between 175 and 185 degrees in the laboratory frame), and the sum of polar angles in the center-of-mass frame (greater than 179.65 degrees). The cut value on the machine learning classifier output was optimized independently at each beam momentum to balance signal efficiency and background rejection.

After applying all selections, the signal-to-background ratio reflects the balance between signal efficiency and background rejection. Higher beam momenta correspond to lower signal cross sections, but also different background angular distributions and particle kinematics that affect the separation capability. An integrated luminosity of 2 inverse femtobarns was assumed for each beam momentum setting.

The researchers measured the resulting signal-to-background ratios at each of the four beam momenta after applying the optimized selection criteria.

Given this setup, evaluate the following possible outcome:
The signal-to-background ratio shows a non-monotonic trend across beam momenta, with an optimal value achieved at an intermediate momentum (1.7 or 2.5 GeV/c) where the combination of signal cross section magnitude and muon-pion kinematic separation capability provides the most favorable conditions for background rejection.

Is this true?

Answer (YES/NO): NO